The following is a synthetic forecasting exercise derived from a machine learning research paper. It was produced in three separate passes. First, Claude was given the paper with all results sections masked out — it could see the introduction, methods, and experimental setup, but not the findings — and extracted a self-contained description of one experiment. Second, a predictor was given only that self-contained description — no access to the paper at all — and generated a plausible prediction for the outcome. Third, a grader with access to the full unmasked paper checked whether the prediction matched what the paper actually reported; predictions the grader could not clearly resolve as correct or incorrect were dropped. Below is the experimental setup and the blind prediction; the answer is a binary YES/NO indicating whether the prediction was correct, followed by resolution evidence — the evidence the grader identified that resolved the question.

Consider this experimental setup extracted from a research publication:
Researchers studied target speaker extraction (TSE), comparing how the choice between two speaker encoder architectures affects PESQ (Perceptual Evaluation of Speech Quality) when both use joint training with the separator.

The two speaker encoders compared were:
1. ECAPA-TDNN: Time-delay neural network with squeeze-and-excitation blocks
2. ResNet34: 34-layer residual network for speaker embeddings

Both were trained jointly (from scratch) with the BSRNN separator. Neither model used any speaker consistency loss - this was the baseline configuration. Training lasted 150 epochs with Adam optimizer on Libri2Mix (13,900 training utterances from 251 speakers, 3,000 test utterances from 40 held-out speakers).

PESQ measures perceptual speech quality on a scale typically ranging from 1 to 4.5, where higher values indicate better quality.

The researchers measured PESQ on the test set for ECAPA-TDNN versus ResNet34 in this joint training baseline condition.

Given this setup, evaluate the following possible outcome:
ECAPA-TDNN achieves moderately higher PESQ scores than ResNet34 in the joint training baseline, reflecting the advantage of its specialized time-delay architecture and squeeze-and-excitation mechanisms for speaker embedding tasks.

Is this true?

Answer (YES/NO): NO